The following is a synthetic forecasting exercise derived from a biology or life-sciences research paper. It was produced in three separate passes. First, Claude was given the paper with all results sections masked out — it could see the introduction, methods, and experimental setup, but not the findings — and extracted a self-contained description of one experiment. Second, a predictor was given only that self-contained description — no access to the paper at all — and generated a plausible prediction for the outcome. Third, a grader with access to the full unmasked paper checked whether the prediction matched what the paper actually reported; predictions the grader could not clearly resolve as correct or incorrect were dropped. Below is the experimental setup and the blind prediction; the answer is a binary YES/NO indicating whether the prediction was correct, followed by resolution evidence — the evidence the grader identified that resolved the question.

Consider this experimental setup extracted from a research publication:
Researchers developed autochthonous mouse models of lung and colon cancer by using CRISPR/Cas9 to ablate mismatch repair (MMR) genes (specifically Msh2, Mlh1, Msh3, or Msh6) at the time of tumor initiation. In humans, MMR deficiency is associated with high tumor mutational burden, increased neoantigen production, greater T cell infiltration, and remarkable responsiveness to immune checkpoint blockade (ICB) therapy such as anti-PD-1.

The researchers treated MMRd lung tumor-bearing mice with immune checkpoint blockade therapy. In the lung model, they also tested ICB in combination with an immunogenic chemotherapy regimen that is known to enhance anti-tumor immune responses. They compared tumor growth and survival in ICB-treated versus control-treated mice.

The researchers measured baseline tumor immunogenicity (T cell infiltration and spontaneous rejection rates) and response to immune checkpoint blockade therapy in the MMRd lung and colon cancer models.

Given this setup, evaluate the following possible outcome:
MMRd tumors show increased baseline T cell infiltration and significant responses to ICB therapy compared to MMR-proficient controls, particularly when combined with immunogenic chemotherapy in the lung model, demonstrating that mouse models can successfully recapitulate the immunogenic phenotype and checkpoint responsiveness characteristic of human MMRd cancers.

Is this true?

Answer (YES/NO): NO